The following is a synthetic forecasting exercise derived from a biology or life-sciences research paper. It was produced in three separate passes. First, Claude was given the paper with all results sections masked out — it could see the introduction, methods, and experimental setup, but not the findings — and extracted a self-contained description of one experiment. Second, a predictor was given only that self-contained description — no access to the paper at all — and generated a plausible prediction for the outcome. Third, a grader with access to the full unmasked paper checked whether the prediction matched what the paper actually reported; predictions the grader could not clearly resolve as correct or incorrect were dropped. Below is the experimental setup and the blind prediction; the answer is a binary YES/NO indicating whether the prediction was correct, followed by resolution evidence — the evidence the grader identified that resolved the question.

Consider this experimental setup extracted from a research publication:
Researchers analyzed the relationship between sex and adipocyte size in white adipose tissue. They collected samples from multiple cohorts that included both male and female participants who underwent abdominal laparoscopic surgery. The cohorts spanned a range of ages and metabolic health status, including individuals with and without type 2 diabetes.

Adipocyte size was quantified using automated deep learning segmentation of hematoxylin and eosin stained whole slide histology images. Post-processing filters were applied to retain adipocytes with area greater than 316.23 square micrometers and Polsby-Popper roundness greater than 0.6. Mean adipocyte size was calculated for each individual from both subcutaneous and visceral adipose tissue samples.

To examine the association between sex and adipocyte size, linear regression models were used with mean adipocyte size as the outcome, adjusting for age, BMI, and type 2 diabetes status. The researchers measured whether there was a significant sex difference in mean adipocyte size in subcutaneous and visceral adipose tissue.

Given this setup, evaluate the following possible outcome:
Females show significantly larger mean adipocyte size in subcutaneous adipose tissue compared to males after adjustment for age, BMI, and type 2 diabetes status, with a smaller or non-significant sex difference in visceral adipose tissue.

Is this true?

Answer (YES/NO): NO